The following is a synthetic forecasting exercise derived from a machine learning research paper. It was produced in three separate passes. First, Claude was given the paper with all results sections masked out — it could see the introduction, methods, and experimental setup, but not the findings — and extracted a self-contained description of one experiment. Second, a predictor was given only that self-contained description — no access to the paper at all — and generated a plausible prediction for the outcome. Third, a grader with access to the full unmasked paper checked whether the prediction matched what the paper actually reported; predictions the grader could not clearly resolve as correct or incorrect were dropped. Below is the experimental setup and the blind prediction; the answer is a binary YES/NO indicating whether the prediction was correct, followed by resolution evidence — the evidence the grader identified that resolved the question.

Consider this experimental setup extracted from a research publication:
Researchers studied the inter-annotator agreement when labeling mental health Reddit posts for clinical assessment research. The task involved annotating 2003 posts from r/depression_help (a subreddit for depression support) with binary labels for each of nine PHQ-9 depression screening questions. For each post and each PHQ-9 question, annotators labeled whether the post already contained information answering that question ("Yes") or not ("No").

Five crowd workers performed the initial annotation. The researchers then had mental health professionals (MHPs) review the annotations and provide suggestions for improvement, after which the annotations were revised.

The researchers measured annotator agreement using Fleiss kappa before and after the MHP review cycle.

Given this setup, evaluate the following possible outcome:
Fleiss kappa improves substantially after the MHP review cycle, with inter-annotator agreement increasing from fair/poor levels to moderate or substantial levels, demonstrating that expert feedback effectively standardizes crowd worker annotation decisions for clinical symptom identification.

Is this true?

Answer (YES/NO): NO